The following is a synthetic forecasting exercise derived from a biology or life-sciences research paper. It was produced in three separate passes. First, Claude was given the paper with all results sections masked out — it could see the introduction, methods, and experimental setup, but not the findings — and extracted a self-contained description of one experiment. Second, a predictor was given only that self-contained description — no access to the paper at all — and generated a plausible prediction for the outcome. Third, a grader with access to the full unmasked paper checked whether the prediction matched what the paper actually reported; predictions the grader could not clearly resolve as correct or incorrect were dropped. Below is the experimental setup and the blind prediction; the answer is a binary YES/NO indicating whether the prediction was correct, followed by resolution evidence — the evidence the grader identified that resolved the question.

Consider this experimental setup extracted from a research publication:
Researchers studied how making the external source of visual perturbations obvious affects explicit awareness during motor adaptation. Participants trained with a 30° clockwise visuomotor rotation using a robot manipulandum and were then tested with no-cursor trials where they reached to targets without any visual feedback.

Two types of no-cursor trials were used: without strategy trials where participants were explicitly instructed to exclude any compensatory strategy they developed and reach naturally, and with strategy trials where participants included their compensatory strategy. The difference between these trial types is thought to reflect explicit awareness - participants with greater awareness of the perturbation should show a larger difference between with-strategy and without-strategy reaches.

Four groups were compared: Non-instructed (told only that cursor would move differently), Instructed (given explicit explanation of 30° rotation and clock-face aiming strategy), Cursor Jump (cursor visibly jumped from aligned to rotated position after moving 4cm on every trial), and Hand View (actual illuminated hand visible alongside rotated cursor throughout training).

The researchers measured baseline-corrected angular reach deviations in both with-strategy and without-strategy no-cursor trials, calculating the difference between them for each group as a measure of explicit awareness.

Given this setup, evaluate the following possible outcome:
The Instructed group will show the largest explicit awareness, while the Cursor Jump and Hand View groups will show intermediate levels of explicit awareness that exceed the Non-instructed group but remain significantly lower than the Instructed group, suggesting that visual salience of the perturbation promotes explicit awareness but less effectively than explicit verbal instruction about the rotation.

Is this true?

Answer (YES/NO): NO